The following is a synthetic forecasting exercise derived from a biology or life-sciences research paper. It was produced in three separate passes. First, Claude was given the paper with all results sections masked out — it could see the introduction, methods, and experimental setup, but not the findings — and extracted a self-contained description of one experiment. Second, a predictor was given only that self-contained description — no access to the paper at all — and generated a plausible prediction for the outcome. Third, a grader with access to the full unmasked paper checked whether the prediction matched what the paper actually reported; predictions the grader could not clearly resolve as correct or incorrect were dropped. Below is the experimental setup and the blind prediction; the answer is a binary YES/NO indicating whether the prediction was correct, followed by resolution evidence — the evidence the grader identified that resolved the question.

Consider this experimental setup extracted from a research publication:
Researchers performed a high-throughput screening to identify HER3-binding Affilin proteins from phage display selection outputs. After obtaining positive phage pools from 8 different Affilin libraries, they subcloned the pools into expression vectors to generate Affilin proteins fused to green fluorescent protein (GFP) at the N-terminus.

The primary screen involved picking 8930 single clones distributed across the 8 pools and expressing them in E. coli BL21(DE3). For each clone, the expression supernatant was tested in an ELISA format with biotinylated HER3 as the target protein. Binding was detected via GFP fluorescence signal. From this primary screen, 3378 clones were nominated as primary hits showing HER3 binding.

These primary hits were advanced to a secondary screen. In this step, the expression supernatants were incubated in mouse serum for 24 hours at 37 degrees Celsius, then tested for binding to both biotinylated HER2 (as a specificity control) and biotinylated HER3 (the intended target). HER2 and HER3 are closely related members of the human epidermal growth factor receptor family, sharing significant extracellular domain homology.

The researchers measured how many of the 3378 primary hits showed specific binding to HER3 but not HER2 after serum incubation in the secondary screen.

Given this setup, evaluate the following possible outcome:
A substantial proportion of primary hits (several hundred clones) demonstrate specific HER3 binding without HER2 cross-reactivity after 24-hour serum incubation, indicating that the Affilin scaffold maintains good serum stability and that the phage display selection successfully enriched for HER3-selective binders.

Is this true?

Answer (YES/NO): NO